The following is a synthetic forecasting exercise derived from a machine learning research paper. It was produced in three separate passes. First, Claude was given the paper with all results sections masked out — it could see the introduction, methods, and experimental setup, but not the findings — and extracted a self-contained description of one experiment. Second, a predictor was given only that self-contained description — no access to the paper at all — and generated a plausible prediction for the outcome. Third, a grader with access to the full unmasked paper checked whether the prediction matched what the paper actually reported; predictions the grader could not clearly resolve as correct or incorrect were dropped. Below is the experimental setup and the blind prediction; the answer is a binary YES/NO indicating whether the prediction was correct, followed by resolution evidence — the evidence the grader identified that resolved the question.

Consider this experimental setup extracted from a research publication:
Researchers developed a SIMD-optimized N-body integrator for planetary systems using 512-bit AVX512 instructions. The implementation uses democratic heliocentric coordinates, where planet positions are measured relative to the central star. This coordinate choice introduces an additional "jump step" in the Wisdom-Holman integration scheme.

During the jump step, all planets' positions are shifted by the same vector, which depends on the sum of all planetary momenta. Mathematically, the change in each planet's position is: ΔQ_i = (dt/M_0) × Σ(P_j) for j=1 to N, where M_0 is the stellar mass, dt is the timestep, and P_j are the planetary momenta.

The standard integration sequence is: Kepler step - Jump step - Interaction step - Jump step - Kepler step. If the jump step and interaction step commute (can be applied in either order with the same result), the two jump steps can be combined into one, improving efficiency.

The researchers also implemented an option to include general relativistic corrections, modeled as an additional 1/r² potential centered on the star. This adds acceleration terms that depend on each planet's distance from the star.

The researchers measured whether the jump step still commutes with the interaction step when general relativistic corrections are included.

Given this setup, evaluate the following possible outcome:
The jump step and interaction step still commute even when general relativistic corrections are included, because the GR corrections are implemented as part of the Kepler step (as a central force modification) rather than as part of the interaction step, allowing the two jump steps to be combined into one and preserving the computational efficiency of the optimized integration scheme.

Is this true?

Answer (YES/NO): NO